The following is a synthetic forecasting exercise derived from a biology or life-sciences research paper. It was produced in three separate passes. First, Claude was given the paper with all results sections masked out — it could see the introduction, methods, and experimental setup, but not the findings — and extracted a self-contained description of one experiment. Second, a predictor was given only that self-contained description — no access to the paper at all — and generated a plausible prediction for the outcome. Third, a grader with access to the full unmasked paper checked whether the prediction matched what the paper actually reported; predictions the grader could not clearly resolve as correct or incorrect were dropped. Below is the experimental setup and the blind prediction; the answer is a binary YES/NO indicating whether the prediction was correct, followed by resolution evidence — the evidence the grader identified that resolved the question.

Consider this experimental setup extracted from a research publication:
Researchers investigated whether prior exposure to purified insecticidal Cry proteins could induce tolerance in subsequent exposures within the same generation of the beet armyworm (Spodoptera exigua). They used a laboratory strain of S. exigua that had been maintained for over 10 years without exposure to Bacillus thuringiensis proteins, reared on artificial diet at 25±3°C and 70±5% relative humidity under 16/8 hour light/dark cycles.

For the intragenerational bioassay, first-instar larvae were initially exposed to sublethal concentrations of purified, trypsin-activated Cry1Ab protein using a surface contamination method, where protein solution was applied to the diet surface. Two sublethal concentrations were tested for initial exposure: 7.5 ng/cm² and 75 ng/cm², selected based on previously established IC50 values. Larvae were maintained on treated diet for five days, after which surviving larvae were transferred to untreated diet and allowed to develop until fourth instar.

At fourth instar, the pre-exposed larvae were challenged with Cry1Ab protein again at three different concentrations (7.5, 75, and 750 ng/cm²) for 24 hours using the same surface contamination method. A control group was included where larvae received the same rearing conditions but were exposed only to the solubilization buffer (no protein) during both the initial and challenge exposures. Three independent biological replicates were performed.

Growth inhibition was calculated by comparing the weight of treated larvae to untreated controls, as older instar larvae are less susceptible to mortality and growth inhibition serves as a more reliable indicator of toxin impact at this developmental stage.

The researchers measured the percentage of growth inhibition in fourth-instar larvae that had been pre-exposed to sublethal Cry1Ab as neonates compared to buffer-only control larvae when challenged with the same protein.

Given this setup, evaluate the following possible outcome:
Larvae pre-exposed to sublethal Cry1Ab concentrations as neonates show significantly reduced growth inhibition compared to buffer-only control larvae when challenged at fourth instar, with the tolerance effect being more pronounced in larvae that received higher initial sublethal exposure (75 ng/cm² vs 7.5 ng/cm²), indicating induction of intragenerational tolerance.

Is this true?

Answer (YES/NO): NO